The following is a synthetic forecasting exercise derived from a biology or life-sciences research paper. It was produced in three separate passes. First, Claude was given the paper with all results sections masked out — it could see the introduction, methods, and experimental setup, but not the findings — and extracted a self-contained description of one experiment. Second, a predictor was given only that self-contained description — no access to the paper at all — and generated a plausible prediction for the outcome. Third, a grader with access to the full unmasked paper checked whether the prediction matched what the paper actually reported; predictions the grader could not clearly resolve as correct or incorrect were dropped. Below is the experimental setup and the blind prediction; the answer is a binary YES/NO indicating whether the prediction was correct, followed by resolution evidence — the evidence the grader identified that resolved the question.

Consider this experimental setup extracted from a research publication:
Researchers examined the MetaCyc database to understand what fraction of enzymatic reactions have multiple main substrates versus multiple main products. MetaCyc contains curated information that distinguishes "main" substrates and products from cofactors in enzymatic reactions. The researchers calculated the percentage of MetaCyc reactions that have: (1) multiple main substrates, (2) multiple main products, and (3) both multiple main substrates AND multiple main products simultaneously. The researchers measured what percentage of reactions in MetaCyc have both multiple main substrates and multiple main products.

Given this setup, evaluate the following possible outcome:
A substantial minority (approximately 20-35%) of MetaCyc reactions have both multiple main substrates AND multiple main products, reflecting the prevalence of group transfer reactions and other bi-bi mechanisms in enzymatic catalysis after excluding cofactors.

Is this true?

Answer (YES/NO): NO